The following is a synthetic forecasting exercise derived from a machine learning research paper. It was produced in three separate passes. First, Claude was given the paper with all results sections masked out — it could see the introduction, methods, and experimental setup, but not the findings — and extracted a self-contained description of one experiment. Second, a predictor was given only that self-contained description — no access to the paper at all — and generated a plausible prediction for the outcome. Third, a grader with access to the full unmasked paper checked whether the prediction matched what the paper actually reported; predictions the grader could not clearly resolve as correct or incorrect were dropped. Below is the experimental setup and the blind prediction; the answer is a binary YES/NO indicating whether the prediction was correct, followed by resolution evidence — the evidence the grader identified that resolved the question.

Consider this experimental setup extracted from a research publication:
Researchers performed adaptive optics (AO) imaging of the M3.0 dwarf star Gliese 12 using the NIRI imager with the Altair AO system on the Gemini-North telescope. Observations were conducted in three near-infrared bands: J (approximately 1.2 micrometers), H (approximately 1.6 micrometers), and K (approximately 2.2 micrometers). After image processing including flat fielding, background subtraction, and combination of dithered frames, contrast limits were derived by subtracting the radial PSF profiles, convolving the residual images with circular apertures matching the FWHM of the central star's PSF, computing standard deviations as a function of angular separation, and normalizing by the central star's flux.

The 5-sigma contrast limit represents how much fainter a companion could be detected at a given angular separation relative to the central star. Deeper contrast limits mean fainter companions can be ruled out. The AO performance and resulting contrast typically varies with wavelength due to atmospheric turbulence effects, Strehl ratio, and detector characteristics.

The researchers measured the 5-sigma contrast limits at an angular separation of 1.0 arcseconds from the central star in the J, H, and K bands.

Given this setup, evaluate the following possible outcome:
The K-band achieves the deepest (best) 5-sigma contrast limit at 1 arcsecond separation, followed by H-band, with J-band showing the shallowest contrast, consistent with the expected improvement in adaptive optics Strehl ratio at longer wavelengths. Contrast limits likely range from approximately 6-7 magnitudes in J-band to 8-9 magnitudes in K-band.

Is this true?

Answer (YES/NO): NO